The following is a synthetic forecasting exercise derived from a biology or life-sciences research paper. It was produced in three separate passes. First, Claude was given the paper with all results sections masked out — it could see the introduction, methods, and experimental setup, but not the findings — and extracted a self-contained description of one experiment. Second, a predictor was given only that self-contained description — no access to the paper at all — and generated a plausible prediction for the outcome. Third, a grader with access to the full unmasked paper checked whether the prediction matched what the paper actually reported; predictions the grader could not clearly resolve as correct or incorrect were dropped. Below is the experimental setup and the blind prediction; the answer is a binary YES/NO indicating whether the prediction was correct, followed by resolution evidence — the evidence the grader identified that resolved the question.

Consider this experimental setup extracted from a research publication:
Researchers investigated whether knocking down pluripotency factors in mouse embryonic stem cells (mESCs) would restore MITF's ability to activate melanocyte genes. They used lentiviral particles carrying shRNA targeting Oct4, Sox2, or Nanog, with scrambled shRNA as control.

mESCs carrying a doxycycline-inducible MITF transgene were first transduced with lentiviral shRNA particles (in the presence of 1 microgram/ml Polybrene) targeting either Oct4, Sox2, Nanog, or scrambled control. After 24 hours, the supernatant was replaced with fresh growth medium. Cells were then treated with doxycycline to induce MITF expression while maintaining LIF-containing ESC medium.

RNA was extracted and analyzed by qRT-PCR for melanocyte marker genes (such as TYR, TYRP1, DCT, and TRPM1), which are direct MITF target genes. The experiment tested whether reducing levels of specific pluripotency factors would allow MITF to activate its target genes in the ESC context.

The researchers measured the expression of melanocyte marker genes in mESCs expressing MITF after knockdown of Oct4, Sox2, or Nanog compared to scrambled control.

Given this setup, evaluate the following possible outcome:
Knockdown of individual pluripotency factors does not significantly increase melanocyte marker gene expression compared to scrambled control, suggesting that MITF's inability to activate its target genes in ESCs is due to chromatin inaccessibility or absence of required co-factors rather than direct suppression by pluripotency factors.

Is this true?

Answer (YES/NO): NO